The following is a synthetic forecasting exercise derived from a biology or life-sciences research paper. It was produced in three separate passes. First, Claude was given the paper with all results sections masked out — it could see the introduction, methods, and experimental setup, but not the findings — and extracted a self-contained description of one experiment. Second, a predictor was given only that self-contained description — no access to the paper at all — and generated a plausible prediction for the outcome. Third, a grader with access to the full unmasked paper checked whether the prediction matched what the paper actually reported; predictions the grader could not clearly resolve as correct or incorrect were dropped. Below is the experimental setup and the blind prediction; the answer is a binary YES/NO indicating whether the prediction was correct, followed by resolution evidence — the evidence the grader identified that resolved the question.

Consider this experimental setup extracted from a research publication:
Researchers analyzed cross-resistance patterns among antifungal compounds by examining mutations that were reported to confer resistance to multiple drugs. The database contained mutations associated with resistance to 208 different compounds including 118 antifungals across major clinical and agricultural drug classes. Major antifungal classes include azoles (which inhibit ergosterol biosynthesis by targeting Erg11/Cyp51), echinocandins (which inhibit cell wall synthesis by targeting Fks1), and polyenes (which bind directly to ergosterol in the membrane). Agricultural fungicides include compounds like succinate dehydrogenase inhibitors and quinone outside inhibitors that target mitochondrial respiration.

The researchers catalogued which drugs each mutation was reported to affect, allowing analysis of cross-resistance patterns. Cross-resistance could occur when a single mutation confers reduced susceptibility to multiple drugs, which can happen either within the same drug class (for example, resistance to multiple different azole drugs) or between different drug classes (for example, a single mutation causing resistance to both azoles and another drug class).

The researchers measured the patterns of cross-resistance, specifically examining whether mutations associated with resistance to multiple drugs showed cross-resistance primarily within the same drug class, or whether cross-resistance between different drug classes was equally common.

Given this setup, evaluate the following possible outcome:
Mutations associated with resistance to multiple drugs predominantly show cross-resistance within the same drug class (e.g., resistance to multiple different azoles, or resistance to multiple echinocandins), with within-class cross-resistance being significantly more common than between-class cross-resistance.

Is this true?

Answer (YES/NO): YES